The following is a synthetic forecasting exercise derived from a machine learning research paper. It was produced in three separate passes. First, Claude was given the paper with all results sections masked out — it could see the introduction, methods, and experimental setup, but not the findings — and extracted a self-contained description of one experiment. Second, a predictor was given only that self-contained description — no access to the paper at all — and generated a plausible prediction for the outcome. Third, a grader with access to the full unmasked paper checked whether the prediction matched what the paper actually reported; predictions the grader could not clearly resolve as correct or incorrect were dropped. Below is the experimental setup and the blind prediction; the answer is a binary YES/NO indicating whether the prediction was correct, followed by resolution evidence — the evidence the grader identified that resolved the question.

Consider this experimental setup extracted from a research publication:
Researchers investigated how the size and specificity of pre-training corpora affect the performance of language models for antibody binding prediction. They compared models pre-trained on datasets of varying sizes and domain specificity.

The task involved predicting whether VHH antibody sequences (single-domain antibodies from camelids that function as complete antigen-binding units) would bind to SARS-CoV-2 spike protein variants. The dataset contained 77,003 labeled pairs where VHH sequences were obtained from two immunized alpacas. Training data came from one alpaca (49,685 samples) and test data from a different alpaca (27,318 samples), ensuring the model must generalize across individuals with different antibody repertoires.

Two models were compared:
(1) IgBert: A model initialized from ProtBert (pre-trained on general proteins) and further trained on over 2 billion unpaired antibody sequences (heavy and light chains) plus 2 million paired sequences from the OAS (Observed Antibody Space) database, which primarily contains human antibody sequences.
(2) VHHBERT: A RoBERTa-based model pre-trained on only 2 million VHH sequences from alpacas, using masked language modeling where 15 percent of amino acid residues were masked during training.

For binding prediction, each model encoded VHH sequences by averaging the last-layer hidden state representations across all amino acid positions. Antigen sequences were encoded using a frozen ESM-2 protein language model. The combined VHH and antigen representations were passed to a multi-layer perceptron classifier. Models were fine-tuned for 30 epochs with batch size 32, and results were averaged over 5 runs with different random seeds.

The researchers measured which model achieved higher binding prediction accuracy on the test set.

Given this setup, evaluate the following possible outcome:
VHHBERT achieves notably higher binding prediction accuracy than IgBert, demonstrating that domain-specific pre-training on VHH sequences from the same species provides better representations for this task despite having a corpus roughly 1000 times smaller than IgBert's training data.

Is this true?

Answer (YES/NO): NO